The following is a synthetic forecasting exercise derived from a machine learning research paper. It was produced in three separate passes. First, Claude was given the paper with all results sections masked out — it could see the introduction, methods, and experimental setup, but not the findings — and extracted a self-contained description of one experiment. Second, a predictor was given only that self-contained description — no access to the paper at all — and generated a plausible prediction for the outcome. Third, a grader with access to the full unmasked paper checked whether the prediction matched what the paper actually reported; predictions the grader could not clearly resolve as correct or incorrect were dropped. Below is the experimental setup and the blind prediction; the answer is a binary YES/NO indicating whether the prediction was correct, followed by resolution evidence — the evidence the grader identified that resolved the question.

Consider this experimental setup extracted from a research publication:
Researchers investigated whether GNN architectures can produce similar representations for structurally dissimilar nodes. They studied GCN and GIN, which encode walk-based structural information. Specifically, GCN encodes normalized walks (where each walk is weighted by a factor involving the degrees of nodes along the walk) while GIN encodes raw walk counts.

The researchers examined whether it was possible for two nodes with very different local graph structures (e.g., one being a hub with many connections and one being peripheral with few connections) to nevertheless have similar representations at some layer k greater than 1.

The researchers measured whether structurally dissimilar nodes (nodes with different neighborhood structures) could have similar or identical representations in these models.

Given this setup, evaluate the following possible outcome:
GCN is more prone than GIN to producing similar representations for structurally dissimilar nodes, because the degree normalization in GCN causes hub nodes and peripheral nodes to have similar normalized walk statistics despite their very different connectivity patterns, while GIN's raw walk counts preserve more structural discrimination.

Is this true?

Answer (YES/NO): NO